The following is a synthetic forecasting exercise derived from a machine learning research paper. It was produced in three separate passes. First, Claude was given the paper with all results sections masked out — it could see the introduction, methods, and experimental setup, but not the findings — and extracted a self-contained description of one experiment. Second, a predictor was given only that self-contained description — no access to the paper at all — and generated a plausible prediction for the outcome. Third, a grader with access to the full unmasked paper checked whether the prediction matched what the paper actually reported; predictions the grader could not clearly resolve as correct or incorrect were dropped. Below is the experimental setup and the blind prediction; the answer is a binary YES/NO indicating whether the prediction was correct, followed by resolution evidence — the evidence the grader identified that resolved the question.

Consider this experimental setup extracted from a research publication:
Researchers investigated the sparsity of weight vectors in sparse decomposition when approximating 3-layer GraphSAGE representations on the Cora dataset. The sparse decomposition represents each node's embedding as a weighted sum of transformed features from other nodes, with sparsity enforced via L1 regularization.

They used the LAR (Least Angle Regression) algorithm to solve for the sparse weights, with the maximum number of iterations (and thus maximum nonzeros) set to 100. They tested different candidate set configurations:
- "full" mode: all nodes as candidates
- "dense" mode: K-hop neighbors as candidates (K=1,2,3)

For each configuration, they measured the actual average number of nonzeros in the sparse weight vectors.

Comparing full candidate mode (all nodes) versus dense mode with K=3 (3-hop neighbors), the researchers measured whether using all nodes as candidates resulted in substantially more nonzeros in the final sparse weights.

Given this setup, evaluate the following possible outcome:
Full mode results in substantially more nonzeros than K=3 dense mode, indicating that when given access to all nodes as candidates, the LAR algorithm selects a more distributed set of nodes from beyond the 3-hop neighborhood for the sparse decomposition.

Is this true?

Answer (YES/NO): YES